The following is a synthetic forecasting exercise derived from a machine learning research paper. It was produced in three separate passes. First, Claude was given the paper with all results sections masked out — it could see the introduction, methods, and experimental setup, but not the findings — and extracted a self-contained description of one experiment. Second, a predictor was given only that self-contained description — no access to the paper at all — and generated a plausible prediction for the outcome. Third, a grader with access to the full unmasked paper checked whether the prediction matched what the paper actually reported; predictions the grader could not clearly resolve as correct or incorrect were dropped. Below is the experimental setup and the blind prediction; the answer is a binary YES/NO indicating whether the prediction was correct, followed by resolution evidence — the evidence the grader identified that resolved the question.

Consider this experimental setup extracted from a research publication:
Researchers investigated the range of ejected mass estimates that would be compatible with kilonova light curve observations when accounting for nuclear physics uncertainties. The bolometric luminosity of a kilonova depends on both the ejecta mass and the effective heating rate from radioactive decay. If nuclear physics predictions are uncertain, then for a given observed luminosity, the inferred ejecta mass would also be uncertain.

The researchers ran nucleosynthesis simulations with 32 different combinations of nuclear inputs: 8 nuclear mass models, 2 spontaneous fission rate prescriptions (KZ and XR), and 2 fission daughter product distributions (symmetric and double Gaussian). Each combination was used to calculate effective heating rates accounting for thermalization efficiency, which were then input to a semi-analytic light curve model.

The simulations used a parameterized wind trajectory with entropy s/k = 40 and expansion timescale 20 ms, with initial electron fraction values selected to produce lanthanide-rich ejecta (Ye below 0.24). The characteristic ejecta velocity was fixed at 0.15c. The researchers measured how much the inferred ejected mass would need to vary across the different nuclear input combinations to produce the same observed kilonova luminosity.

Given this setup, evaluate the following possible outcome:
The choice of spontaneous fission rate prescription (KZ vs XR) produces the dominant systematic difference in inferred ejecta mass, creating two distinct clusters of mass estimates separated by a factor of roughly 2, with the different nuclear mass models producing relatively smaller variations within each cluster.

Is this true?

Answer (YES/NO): NO